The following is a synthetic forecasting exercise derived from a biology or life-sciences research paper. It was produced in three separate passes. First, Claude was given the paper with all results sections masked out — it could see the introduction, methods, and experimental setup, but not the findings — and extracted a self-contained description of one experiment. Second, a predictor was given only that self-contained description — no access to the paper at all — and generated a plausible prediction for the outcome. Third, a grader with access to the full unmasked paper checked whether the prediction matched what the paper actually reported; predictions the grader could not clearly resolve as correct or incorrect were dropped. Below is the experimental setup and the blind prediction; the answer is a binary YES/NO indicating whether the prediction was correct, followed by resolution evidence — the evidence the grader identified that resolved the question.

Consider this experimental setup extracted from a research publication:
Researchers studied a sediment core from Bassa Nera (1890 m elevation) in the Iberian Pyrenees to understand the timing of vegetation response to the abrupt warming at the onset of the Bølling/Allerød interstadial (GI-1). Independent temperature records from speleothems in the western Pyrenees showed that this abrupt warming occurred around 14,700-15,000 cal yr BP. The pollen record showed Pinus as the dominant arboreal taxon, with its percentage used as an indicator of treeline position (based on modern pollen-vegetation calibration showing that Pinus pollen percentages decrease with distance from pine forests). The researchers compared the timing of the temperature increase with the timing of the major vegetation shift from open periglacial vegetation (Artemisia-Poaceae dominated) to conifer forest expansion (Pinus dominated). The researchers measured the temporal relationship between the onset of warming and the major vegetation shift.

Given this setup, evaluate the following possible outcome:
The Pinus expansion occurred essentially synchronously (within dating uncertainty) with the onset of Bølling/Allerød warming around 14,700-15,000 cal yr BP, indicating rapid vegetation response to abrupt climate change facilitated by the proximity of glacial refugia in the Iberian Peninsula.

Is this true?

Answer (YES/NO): NO